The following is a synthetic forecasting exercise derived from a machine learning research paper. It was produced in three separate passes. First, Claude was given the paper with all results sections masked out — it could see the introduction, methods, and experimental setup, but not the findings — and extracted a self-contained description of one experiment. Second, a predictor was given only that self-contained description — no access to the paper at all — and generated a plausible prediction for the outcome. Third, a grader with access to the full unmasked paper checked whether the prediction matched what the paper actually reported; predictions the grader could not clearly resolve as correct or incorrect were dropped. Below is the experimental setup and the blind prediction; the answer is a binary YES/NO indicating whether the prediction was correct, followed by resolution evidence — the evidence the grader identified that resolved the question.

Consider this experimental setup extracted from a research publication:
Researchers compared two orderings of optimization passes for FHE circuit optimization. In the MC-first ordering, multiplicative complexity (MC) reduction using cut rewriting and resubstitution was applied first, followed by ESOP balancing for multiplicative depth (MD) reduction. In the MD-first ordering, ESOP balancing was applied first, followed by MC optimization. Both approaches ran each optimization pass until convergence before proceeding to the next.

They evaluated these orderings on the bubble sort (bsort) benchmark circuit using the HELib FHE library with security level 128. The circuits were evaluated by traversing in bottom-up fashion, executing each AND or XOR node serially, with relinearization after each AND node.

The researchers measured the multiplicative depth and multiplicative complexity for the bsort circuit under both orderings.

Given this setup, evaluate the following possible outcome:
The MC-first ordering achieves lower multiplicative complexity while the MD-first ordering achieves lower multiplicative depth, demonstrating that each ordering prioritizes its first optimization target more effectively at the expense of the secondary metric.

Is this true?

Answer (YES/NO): YES